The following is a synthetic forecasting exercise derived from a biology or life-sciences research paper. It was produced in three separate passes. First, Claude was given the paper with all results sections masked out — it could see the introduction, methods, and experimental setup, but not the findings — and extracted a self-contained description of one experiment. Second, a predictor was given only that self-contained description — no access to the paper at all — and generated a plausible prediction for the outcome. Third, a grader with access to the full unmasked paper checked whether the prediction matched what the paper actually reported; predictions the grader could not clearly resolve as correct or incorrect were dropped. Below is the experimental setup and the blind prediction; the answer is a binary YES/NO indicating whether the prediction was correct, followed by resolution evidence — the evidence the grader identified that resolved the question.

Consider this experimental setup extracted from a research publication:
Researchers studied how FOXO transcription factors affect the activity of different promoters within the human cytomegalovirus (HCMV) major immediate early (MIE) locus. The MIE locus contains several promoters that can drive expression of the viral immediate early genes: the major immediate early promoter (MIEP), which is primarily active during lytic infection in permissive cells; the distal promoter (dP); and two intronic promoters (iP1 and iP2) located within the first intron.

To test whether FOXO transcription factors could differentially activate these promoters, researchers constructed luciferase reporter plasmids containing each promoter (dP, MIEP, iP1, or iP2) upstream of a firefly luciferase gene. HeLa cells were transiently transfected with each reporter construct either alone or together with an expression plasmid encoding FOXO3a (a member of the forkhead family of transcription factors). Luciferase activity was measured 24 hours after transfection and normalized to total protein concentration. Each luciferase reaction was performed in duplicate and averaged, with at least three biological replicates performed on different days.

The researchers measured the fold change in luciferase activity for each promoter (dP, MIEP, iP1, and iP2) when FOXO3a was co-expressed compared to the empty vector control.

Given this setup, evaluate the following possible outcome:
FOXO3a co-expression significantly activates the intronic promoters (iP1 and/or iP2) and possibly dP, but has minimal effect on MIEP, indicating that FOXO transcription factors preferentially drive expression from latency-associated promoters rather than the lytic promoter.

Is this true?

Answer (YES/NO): NO